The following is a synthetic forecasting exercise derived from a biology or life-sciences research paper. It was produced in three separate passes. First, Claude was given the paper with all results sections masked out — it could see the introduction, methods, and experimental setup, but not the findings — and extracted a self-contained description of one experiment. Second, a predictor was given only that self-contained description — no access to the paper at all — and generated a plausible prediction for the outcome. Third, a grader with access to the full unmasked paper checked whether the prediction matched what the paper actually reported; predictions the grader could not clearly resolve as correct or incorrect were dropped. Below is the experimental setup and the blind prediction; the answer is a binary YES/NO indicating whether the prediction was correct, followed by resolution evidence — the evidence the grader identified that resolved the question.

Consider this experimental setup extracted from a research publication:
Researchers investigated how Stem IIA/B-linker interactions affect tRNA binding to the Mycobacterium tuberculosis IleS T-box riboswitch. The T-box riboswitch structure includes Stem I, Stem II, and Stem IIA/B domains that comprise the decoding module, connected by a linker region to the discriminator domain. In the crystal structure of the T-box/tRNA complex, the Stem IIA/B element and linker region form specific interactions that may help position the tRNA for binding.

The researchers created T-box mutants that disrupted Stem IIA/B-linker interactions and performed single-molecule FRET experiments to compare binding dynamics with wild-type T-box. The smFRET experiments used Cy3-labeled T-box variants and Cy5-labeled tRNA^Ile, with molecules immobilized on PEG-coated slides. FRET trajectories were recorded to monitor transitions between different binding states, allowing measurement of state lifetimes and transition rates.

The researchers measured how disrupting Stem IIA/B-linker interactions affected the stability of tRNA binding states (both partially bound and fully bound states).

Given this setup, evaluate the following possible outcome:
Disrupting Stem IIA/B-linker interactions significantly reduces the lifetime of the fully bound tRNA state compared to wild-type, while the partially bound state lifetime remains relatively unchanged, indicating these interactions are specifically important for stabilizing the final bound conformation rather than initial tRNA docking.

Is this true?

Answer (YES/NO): NO